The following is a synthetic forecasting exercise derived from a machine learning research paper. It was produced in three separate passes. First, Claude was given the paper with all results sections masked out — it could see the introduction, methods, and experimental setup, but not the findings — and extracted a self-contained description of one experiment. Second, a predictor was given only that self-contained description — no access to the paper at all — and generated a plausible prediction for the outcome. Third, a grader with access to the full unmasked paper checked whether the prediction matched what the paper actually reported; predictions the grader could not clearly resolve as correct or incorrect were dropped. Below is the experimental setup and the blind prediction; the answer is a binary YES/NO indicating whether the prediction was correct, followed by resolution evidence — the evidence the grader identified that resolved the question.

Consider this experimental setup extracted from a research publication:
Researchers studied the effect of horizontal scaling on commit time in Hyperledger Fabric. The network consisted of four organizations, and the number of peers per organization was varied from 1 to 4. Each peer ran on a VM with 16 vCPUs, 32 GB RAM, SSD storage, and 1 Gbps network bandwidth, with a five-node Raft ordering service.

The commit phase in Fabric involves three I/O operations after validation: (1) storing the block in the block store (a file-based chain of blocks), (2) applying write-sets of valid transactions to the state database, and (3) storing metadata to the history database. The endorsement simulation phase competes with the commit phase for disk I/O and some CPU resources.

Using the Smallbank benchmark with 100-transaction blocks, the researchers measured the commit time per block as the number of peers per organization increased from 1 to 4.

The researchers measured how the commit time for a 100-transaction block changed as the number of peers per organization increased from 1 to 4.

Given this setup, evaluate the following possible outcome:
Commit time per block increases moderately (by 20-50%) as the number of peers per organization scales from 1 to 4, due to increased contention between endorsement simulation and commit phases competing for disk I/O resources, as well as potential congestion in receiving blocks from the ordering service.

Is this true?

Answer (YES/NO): NO